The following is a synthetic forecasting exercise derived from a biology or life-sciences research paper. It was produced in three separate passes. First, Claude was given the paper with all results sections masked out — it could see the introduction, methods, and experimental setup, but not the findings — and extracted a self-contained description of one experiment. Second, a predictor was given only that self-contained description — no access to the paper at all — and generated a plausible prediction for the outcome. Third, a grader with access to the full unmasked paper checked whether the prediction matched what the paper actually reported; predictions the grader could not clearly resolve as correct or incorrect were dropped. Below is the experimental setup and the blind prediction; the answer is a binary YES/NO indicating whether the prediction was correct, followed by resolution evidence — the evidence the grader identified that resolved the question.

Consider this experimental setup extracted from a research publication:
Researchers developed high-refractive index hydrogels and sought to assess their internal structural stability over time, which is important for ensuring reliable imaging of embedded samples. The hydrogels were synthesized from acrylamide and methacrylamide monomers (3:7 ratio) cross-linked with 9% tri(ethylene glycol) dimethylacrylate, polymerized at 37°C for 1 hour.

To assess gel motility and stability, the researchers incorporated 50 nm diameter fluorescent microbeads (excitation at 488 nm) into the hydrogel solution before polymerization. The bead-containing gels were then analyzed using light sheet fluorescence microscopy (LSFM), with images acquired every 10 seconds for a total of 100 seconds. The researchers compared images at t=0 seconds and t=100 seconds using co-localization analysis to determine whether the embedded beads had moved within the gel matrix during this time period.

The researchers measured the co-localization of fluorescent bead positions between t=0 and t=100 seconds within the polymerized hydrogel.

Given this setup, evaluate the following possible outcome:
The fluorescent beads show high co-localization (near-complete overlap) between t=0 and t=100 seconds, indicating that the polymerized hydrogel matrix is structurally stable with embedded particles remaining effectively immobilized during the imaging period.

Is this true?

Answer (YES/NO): YES